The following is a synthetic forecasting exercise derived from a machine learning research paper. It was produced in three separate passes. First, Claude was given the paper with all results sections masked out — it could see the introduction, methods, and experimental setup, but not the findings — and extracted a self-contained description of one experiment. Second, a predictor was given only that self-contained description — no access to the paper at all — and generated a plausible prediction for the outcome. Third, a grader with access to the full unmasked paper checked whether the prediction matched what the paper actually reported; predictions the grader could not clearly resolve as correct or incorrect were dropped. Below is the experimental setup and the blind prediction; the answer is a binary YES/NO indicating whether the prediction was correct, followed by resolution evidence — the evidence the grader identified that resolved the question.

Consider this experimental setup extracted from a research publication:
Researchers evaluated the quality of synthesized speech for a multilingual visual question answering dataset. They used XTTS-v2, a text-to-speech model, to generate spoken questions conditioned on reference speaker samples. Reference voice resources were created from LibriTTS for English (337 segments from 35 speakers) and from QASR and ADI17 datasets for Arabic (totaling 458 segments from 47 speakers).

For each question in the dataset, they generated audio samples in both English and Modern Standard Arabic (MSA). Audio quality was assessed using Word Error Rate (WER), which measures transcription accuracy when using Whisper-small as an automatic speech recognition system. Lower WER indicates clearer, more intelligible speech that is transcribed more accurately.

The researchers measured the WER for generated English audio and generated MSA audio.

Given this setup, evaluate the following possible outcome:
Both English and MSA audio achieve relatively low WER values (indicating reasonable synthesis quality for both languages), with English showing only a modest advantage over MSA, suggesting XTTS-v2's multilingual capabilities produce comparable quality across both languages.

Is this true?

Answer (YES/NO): NO